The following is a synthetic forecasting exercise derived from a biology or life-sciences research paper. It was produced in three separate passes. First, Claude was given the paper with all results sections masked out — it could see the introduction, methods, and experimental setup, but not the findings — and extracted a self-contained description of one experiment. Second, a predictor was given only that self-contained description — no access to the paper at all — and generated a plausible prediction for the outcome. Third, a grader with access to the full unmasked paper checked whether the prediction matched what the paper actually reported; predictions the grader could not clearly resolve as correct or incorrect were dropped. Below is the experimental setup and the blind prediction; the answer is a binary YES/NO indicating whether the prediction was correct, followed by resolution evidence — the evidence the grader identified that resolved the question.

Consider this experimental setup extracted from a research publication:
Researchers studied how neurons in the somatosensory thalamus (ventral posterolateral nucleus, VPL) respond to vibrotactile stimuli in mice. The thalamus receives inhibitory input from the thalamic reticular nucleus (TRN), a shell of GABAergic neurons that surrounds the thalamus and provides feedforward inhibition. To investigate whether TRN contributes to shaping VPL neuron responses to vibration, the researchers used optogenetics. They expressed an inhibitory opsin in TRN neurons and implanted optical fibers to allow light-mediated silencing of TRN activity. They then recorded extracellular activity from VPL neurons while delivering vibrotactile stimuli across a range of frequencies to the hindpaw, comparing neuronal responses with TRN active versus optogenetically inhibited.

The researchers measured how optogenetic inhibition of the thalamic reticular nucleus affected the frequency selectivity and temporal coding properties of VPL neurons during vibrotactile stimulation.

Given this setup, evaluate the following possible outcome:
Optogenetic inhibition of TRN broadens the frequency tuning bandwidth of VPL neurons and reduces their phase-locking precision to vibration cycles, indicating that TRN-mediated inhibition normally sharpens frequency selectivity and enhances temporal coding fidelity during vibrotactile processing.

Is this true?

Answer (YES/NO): NO